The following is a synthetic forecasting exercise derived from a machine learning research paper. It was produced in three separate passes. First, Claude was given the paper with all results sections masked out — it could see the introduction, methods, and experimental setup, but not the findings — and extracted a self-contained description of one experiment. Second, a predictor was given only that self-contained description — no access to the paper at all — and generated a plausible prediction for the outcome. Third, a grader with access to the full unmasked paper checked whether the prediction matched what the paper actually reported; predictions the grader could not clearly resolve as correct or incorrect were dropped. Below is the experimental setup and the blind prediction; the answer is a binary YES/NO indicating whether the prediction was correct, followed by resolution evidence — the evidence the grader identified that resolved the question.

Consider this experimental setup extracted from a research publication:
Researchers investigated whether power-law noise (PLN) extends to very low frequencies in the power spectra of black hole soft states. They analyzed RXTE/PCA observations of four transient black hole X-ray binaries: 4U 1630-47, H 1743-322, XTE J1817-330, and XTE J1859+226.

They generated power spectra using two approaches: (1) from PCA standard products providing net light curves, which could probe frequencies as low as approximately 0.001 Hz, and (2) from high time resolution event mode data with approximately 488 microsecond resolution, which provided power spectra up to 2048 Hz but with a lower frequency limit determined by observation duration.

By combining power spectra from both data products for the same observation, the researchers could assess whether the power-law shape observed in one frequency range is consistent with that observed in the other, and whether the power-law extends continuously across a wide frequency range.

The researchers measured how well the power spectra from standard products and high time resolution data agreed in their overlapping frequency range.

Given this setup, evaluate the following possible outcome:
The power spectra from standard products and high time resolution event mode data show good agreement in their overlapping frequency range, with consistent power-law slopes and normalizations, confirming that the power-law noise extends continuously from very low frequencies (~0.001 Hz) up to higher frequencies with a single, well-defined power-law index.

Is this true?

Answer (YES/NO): YES